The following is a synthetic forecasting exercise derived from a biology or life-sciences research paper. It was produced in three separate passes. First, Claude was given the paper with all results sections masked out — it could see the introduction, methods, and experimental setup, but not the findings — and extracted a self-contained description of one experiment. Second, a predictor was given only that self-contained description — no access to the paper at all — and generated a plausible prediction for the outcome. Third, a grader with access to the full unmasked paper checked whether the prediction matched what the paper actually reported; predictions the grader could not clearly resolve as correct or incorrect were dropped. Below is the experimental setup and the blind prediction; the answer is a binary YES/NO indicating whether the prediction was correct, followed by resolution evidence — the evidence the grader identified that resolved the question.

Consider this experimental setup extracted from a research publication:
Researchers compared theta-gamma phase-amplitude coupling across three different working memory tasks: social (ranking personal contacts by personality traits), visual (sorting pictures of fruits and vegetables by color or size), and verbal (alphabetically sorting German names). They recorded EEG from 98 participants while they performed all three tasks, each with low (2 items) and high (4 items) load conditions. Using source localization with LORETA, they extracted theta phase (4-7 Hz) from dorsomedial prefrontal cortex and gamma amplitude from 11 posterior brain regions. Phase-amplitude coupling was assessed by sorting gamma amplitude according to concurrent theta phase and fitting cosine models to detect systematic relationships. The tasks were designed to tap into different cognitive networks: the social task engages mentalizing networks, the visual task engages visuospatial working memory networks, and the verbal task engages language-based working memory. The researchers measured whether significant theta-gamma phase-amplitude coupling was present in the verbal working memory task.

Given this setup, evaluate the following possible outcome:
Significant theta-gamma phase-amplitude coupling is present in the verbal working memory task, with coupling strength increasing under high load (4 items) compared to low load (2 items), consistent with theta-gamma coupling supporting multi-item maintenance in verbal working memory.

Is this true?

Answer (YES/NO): NO